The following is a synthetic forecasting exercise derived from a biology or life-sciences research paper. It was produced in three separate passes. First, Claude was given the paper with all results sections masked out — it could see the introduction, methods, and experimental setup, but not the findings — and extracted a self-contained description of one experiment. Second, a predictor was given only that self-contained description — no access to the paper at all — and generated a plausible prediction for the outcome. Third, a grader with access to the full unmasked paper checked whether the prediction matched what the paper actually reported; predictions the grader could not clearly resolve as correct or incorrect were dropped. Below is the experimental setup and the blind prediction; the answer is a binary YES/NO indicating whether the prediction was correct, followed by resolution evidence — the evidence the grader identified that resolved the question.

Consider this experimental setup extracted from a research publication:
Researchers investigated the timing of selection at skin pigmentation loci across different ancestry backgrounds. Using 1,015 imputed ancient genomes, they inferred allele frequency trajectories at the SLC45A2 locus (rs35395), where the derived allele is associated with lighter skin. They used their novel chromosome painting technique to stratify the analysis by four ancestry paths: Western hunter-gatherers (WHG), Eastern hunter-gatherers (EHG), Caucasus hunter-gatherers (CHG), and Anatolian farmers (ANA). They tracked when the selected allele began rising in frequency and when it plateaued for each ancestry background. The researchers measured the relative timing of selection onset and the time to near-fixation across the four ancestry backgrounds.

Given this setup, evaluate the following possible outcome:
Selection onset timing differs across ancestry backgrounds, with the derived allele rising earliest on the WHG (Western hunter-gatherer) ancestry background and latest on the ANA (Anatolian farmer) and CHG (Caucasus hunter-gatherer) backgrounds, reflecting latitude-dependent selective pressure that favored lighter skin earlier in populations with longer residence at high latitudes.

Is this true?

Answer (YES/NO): NO